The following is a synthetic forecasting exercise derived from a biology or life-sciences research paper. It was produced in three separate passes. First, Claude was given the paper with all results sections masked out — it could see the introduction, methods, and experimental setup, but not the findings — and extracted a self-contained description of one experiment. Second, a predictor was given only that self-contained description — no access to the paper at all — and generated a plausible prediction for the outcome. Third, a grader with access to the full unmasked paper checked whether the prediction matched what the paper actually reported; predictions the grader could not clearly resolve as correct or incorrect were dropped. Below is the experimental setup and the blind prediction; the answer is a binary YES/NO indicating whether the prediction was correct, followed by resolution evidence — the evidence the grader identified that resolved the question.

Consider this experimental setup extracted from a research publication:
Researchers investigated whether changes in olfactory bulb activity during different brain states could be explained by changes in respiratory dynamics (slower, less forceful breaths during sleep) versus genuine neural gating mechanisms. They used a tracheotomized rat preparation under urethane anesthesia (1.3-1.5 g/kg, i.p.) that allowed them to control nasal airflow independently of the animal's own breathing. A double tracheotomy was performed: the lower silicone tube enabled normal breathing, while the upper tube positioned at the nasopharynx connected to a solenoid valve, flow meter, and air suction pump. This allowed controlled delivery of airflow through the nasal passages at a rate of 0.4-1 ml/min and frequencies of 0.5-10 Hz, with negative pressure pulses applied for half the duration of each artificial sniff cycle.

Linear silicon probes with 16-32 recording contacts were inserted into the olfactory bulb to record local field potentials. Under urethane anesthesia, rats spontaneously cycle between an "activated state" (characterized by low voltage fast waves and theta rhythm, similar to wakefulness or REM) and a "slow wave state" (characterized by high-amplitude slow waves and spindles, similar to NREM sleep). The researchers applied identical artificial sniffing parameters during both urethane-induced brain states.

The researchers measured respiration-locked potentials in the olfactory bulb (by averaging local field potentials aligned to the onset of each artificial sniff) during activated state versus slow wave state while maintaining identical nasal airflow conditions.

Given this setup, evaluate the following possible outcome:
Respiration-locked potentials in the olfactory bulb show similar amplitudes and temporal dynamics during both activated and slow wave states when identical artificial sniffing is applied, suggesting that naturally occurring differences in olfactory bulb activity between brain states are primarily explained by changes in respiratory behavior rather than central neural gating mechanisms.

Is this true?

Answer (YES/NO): NO